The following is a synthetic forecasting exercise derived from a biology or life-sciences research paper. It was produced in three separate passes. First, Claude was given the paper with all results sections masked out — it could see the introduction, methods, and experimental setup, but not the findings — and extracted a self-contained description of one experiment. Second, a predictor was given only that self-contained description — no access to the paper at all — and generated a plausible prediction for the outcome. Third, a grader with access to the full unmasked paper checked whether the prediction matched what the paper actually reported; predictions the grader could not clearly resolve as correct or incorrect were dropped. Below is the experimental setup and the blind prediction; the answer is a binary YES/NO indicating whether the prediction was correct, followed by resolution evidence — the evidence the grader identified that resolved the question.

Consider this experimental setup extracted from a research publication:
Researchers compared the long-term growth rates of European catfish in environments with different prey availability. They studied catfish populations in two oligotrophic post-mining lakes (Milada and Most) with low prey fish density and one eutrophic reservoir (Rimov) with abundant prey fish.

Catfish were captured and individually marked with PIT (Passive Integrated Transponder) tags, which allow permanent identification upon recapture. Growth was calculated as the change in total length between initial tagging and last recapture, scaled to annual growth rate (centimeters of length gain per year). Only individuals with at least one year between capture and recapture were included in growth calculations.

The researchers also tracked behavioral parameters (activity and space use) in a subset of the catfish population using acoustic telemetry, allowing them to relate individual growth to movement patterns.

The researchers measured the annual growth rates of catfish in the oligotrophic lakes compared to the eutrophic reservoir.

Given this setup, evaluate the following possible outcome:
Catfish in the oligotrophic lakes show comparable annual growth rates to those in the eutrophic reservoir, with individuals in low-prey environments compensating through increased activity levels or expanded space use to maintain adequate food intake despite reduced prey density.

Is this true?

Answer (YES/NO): NO